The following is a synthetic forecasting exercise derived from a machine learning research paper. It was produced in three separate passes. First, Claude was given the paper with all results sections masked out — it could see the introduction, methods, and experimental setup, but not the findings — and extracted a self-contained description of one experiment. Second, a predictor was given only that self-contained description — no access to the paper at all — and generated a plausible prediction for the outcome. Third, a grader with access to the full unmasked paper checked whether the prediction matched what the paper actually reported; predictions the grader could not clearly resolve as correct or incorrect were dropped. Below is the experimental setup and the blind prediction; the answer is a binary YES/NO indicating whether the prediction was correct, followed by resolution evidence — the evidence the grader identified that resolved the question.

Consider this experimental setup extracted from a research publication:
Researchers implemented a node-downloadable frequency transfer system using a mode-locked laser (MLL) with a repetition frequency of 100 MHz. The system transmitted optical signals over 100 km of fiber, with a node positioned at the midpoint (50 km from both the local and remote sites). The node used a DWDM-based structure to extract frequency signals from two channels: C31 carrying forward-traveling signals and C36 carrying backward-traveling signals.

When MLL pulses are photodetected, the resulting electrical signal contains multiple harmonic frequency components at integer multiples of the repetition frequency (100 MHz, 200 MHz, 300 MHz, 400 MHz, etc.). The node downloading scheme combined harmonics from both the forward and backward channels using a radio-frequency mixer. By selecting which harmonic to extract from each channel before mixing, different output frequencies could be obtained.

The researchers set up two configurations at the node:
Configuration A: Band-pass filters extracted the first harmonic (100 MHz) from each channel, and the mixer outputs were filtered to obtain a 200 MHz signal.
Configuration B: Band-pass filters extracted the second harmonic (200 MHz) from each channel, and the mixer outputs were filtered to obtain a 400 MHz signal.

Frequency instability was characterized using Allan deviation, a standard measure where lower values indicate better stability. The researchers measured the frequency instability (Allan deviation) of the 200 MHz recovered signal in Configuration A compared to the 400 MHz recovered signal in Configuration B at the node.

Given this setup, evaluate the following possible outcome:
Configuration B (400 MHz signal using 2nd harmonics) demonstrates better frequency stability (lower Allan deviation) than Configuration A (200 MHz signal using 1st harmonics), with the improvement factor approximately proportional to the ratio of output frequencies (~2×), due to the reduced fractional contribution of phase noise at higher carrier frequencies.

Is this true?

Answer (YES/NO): NO